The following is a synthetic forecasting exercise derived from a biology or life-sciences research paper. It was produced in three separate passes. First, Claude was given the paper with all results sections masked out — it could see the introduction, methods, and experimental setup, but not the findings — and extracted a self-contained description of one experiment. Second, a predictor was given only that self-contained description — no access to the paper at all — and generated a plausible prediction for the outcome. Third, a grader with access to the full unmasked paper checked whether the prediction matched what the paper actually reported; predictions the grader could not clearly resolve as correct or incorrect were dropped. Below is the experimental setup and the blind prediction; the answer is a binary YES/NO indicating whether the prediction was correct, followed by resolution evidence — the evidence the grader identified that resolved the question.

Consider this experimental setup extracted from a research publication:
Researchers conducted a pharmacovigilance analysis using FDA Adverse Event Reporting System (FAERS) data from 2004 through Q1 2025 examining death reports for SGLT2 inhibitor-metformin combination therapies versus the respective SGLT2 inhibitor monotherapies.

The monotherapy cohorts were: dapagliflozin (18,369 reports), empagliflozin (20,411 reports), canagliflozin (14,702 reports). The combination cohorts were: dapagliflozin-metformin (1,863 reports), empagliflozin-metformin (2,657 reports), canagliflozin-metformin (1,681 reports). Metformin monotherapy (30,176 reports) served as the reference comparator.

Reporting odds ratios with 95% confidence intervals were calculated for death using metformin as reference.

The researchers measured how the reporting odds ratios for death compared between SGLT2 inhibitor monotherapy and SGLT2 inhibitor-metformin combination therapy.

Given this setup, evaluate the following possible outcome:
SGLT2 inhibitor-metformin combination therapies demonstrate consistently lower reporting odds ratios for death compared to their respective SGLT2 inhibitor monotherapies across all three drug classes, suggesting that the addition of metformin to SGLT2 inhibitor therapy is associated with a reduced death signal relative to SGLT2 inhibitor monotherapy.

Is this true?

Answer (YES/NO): YES